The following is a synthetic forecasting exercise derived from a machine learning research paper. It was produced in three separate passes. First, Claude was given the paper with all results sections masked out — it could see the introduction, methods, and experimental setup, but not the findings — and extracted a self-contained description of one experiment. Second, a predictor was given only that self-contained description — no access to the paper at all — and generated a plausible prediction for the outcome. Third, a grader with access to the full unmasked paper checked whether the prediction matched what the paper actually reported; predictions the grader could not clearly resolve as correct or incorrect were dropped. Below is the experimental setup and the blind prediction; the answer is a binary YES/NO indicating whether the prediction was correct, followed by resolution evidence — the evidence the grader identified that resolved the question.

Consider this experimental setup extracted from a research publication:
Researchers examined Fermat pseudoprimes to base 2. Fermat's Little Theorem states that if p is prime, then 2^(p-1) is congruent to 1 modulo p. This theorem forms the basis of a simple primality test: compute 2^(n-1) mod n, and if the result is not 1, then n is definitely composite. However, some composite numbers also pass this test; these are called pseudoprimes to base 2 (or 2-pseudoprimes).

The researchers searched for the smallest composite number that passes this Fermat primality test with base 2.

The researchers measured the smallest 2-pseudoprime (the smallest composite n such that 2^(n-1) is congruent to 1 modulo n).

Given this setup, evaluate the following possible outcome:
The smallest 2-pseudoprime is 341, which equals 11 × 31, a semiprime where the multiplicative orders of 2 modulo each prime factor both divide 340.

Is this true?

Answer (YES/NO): YES